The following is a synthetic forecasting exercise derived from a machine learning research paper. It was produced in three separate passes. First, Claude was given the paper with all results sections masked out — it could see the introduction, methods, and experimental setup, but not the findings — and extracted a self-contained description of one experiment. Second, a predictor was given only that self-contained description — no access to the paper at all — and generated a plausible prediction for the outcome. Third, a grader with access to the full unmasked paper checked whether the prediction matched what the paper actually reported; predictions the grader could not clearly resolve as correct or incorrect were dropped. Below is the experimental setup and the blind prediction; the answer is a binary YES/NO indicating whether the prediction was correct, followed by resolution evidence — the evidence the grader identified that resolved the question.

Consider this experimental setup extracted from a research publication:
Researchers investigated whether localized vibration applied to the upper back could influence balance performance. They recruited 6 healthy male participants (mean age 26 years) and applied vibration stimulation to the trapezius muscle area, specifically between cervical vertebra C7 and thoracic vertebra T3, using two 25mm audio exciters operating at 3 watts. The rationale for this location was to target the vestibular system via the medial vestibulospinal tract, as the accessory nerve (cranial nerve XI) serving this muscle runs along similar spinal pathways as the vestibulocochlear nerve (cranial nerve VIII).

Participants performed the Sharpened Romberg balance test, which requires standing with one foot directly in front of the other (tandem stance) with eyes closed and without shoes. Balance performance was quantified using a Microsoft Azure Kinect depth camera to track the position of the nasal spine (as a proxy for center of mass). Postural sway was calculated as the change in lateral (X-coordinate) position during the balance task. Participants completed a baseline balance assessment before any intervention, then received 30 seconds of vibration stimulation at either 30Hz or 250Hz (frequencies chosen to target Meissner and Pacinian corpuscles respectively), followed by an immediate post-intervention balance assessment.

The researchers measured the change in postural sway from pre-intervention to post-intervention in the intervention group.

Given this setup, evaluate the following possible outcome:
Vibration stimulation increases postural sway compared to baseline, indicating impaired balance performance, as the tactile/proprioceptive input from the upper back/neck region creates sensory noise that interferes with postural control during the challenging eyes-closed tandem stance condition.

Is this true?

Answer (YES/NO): NO